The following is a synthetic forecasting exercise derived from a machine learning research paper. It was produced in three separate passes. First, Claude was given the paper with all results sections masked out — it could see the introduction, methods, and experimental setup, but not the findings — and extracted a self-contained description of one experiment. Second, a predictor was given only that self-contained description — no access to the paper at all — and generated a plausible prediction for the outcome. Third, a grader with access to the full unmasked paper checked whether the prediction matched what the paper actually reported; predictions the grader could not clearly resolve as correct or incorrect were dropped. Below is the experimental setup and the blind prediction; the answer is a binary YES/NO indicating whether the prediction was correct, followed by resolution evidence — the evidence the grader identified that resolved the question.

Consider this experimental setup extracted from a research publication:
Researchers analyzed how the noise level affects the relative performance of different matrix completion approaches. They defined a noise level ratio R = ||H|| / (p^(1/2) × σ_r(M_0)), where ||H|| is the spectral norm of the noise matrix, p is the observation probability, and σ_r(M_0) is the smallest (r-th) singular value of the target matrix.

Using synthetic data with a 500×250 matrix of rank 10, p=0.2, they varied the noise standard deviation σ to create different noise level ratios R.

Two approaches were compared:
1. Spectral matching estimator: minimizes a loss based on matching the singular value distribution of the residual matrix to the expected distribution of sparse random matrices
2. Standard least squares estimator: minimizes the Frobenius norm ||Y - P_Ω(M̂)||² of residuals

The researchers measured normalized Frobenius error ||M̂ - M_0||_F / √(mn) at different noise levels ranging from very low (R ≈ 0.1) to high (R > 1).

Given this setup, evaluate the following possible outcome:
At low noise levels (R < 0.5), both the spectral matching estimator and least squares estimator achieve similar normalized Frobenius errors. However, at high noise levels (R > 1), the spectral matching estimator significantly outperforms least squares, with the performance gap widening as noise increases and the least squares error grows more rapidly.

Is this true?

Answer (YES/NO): NO